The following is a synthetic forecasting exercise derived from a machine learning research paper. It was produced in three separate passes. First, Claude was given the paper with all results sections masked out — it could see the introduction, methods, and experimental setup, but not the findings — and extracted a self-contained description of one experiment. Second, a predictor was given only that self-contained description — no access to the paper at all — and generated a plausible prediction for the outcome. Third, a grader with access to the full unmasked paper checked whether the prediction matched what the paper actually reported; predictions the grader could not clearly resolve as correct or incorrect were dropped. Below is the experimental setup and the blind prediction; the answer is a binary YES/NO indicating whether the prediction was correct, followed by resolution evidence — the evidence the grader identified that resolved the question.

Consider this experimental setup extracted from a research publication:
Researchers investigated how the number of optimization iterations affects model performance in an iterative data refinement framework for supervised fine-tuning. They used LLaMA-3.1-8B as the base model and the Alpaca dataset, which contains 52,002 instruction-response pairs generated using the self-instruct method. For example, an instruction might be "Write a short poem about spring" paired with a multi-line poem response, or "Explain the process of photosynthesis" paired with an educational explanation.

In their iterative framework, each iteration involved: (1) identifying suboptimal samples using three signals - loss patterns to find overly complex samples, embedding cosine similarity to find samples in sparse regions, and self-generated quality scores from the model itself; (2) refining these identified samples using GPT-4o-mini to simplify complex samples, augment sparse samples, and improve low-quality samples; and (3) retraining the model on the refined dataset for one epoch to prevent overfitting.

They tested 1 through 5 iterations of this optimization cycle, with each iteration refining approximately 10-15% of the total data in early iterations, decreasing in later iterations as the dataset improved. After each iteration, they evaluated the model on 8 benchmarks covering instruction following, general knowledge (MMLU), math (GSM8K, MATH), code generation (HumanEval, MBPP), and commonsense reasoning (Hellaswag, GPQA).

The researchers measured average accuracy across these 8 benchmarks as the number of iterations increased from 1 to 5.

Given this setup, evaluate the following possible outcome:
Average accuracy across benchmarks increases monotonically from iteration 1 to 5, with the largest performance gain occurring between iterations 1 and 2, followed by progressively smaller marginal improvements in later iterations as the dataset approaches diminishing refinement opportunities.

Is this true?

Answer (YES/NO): NO